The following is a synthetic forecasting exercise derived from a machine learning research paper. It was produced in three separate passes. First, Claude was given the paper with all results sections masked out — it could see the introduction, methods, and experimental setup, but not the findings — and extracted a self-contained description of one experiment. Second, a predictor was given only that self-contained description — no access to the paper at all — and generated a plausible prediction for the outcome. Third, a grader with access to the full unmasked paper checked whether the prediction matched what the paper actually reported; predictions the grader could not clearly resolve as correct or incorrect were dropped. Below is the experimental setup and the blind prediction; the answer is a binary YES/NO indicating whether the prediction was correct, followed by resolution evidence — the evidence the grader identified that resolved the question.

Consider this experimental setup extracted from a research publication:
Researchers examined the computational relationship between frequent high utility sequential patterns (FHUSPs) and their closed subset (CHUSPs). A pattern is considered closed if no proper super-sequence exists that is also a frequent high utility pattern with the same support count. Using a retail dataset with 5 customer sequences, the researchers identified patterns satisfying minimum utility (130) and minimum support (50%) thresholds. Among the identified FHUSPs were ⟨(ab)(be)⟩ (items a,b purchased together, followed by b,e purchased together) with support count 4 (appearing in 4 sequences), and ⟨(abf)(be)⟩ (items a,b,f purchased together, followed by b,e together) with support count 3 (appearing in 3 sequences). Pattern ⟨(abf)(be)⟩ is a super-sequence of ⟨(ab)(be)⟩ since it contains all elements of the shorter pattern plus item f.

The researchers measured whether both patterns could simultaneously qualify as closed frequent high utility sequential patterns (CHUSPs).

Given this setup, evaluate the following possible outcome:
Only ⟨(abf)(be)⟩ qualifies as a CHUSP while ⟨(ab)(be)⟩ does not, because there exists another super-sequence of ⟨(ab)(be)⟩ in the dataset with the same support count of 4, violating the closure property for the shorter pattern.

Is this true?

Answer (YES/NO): NO